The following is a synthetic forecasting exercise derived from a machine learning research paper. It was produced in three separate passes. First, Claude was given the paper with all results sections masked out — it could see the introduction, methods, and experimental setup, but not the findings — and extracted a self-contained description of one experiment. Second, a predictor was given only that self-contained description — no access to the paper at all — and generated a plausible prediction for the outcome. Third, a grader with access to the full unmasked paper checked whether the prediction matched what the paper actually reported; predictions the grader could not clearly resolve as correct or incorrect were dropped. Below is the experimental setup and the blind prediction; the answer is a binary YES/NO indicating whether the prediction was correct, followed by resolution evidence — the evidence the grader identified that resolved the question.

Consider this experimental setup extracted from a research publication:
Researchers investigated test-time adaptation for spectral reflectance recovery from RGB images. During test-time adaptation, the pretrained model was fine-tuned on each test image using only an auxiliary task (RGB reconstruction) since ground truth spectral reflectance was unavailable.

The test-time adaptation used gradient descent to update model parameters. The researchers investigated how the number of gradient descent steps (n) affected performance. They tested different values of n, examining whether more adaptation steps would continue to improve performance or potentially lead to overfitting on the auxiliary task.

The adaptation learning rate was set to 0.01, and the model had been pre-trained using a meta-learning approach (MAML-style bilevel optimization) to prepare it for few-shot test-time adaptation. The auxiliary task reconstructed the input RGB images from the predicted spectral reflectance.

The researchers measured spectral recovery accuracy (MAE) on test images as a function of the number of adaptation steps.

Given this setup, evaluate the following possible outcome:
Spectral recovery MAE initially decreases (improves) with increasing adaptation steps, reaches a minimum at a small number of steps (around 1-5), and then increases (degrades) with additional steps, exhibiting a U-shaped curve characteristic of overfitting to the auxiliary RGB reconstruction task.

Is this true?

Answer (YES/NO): YES